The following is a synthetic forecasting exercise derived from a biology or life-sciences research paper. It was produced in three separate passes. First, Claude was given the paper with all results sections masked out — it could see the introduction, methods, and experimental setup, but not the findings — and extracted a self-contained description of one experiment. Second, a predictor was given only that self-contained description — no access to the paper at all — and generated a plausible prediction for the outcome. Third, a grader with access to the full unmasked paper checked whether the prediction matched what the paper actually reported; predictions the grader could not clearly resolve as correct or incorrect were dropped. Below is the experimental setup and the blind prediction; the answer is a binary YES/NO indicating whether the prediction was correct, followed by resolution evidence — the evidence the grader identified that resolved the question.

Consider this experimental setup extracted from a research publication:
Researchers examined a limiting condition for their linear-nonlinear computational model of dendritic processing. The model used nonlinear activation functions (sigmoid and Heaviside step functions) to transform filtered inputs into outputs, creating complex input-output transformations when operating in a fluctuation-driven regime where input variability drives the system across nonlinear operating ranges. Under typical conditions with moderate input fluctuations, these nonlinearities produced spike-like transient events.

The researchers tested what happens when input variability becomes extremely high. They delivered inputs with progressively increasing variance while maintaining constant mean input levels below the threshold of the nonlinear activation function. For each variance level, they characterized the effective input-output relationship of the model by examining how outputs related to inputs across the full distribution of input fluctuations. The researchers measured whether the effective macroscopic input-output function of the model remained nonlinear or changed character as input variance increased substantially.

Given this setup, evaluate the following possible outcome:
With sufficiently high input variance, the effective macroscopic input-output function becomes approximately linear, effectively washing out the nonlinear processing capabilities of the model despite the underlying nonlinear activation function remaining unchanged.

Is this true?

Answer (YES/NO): YES